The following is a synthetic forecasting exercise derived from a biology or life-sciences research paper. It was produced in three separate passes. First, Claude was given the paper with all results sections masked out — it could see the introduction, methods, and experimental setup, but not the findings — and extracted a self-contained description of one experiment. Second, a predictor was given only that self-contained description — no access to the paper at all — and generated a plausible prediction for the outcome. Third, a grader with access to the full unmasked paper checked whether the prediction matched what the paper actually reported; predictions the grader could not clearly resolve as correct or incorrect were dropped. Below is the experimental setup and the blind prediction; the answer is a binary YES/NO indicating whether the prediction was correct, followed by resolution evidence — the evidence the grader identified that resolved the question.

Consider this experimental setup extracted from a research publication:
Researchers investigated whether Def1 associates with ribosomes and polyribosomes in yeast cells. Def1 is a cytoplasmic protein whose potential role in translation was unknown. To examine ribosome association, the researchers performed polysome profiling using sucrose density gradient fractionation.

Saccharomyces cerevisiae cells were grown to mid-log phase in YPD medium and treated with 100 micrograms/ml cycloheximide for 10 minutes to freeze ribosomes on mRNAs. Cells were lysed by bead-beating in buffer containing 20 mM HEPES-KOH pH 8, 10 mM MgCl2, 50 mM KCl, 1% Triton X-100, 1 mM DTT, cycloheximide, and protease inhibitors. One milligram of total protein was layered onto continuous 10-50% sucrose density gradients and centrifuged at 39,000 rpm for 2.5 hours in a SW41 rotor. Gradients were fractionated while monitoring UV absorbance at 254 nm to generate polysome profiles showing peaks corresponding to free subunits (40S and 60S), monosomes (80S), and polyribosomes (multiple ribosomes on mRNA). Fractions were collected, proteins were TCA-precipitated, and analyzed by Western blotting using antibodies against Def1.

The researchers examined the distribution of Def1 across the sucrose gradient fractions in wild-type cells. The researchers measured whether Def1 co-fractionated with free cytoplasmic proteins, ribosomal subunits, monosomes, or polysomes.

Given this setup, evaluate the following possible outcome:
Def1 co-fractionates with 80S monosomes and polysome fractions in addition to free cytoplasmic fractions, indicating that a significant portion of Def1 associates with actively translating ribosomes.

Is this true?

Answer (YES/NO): YES